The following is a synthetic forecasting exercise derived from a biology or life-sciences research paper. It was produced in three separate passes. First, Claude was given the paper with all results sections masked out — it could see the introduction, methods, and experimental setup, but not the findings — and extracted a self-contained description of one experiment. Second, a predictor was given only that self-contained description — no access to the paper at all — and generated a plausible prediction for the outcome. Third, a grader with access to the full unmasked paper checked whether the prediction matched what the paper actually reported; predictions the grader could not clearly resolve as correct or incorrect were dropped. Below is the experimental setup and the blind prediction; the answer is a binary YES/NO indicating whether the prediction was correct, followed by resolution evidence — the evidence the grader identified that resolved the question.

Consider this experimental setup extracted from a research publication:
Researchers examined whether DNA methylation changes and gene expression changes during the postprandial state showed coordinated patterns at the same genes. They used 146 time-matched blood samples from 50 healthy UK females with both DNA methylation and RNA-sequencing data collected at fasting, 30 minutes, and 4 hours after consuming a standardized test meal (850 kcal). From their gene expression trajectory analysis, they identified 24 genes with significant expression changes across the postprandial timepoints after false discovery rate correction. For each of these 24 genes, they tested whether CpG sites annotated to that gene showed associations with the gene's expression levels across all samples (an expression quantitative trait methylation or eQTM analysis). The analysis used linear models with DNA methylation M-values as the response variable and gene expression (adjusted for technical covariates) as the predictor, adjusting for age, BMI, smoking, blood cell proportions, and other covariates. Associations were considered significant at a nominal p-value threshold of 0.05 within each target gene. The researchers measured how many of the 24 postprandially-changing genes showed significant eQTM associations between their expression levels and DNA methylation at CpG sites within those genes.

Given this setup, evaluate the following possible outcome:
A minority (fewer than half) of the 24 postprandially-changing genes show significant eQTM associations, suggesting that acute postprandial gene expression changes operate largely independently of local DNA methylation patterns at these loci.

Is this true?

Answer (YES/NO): NO